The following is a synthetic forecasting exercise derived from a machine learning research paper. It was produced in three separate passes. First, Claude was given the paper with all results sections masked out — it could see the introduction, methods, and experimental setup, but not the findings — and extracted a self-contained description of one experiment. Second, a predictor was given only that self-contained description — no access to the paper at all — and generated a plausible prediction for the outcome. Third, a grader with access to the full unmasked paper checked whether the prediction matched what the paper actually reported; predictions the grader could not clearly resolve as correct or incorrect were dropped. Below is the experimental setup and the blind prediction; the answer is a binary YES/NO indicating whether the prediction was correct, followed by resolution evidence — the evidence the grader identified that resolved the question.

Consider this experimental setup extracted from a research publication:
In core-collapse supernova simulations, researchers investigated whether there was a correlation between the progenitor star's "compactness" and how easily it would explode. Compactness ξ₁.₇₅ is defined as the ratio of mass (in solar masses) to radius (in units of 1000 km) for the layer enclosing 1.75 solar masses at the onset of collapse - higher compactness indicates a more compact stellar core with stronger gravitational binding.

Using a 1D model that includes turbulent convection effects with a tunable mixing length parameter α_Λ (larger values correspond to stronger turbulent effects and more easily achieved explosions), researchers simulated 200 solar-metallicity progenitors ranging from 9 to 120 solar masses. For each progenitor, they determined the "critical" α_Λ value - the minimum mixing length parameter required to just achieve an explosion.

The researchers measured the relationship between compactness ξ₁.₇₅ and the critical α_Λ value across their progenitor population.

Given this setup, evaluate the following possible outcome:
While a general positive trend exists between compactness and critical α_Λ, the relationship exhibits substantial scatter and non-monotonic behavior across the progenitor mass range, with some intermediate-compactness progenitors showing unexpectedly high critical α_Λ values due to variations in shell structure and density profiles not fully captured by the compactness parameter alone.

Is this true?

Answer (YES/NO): NO